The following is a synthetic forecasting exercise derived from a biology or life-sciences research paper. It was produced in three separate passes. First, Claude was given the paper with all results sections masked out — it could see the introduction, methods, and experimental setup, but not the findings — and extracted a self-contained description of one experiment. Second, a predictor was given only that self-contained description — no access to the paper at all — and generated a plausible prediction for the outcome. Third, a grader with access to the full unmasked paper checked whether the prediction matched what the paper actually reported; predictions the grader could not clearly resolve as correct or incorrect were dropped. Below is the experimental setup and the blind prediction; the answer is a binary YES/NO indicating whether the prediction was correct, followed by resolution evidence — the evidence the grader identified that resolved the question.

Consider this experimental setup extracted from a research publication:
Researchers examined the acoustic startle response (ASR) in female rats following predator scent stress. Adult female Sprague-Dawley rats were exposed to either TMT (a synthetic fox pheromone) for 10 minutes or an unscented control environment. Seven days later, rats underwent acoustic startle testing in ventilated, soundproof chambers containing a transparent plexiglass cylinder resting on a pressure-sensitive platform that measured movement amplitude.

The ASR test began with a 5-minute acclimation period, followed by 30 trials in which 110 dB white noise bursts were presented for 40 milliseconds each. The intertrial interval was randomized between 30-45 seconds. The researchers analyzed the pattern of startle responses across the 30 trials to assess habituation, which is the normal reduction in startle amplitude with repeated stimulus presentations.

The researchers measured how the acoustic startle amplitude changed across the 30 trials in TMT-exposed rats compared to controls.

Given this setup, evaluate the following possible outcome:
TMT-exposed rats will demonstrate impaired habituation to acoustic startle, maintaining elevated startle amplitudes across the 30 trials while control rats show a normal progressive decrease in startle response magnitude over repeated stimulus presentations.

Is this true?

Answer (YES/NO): NO